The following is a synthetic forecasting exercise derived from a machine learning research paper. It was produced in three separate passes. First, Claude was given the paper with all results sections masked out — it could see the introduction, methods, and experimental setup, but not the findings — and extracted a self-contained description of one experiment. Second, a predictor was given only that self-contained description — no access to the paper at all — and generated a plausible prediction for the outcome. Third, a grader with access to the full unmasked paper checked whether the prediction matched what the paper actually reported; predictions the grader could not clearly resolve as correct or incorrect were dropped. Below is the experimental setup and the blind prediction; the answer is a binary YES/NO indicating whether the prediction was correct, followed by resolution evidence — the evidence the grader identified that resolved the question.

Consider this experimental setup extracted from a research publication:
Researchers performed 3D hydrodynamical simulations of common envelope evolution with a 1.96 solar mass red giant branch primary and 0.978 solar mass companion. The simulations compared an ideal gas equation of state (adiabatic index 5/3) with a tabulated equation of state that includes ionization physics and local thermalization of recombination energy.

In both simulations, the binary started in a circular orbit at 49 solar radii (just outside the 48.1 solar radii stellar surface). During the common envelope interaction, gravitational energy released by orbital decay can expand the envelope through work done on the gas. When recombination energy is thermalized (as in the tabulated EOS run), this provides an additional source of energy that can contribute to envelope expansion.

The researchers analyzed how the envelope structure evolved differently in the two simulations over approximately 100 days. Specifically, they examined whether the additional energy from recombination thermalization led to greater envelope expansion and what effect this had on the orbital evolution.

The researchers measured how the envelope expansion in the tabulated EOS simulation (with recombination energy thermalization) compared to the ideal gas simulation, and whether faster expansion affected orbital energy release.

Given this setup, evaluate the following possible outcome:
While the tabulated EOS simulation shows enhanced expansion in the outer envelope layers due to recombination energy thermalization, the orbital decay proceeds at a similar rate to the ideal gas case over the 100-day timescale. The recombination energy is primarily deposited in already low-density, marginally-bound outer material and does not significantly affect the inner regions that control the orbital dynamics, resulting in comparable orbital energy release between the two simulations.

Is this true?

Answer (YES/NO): NO